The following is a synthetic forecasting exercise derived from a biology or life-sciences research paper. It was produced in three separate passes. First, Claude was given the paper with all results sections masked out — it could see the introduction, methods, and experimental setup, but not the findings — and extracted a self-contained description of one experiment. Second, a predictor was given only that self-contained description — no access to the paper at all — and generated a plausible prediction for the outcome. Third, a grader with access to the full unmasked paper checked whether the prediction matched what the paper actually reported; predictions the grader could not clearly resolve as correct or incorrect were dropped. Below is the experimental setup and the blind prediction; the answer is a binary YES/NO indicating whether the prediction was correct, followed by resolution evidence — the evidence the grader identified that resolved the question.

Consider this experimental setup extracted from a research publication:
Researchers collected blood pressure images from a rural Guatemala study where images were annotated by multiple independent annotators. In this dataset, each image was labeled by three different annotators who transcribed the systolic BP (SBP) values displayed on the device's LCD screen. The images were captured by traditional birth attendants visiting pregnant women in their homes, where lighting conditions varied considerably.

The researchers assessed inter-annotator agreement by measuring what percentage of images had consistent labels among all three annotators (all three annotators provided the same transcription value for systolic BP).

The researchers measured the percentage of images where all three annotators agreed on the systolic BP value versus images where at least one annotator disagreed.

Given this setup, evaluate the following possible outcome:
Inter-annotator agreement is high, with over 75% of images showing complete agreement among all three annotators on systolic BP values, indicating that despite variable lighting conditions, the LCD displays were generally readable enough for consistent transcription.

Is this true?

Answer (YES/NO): YES